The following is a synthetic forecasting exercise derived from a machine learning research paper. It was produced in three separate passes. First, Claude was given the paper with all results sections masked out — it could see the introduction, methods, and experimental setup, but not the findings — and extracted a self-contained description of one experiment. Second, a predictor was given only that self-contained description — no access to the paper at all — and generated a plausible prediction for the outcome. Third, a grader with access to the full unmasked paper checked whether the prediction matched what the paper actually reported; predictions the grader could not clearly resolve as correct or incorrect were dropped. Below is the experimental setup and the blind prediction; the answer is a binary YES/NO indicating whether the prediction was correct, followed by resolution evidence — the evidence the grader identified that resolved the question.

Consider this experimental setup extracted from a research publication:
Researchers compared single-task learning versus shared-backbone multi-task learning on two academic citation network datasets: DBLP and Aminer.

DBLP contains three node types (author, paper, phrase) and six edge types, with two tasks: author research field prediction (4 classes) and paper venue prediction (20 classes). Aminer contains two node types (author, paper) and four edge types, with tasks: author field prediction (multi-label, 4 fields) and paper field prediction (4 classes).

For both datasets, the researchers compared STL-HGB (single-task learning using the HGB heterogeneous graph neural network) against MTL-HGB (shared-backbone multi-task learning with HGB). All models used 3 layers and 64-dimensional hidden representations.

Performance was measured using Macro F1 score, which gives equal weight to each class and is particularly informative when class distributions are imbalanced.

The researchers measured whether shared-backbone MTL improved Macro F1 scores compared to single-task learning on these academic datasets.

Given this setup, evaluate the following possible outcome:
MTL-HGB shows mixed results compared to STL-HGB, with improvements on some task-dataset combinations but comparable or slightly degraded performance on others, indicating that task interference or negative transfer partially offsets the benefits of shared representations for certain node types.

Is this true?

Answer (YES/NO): YES